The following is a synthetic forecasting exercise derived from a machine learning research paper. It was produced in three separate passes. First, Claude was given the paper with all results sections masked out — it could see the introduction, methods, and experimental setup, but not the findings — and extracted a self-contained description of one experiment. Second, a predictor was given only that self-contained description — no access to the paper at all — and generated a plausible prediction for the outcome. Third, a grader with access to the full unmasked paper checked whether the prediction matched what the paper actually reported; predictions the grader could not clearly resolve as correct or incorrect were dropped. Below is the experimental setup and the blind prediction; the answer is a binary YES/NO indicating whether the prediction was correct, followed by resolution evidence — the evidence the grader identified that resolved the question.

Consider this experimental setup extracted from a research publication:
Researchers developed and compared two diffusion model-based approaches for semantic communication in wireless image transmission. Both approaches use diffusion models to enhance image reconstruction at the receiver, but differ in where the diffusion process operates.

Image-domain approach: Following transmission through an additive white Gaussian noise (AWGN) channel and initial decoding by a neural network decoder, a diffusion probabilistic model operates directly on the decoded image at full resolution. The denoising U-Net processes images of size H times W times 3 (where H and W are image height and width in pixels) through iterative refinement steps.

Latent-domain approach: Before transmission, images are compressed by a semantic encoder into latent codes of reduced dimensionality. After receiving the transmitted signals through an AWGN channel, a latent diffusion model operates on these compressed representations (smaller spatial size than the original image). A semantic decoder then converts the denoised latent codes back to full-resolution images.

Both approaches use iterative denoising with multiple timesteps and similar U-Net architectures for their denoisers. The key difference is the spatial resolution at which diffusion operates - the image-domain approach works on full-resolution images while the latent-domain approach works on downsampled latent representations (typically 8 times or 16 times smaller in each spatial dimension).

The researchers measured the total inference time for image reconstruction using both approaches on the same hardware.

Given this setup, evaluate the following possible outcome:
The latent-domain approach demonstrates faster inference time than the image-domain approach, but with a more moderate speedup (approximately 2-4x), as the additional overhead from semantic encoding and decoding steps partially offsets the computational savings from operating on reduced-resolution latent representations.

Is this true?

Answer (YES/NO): YES